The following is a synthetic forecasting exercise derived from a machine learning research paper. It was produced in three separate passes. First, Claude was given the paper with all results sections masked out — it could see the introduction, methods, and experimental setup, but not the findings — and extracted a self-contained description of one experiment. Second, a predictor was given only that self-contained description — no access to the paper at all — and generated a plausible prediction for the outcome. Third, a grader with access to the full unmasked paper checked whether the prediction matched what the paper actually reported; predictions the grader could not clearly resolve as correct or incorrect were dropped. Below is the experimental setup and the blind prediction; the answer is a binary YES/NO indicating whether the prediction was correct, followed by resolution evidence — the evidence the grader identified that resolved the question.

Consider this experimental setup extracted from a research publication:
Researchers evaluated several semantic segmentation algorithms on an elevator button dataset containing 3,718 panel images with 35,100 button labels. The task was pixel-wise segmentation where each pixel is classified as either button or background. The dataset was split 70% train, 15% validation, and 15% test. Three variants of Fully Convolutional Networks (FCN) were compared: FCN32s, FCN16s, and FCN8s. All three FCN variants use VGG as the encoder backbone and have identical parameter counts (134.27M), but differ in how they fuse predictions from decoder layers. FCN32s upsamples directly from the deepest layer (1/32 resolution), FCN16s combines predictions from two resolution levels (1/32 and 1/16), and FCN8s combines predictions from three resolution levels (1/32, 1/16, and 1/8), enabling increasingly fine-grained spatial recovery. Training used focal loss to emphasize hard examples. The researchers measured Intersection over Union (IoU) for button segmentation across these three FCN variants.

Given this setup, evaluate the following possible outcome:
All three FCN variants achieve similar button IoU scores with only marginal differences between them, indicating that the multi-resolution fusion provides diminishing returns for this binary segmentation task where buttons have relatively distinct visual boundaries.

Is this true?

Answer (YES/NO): NO